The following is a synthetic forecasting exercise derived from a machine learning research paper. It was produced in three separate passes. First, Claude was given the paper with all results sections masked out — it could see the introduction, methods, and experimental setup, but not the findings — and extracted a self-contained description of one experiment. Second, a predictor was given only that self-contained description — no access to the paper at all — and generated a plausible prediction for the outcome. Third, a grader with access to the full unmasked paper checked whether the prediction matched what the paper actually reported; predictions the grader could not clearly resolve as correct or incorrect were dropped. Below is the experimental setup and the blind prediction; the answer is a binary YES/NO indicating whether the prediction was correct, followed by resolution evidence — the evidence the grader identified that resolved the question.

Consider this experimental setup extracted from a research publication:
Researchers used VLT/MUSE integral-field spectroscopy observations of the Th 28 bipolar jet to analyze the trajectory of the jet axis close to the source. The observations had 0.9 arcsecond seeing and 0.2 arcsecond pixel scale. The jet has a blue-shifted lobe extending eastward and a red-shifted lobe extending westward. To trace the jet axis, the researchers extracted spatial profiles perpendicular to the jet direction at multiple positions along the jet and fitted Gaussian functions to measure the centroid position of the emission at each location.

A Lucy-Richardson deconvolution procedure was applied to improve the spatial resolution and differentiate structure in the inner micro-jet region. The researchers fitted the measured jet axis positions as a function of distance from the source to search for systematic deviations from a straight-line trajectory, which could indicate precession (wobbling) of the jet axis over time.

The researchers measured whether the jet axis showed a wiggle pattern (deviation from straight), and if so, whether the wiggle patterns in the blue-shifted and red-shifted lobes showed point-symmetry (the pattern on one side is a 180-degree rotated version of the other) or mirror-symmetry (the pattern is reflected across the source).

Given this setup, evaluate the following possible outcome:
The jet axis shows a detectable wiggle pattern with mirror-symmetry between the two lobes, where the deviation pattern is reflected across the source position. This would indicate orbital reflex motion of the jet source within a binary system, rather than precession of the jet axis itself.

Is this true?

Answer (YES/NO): NO